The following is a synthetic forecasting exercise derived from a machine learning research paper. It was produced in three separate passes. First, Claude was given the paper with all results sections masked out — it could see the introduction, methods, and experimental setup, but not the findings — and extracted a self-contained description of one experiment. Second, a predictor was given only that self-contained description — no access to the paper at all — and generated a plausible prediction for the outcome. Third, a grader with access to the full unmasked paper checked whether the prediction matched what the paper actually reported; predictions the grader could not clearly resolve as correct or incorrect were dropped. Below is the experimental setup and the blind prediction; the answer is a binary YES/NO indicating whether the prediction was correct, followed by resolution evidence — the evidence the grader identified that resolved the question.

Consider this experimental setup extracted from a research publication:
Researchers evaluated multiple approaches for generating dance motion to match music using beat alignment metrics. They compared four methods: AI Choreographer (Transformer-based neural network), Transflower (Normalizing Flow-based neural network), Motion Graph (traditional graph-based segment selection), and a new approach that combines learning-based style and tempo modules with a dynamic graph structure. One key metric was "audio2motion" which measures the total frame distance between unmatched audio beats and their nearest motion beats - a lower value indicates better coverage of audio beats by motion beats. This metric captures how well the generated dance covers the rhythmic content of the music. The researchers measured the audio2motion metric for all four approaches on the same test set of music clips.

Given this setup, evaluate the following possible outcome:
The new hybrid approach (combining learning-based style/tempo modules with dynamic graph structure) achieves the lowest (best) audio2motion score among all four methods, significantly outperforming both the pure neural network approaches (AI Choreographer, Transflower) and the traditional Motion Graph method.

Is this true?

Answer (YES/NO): NO